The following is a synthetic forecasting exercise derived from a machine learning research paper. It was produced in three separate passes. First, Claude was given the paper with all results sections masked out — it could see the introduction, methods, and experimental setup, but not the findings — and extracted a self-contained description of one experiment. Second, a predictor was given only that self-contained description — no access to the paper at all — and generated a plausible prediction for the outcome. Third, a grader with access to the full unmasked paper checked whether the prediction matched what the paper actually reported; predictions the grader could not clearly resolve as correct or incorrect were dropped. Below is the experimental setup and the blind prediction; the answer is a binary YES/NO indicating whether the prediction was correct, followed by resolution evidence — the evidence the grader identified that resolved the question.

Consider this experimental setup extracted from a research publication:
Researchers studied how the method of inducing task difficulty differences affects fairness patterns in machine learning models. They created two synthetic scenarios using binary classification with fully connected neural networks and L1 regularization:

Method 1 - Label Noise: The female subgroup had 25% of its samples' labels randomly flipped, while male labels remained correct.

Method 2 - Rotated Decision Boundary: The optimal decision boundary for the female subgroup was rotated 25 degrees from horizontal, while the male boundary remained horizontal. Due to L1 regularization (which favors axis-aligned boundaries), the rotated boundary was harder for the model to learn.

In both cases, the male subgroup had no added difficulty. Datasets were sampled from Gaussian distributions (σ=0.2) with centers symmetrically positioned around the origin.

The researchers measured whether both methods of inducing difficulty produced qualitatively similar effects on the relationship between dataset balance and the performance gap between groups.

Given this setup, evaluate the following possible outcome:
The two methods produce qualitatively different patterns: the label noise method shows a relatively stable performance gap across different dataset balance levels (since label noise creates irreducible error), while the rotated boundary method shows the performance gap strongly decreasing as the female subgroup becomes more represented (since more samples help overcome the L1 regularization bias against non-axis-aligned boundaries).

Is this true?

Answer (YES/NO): NO